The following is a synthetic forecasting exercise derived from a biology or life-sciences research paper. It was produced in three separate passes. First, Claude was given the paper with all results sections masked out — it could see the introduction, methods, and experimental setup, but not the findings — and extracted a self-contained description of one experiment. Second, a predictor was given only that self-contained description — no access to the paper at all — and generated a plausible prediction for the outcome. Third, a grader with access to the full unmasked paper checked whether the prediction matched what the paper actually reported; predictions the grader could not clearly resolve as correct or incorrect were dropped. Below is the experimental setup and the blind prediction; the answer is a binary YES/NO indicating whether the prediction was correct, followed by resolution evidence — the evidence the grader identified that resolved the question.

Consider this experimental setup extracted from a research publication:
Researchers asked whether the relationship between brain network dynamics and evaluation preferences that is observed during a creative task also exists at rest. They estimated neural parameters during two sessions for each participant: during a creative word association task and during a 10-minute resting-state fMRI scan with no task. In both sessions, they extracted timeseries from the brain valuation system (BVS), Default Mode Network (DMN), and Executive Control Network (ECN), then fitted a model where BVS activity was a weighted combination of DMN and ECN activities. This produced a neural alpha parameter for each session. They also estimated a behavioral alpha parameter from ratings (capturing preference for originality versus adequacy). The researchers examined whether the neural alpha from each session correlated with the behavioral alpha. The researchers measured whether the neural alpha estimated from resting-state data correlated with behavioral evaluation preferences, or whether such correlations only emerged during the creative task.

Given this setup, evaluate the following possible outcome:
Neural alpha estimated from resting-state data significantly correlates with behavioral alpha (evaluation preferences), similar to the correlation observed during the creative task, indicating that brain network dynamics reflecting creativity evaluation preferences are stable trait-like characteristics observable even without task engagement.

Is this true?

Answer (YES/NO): YES